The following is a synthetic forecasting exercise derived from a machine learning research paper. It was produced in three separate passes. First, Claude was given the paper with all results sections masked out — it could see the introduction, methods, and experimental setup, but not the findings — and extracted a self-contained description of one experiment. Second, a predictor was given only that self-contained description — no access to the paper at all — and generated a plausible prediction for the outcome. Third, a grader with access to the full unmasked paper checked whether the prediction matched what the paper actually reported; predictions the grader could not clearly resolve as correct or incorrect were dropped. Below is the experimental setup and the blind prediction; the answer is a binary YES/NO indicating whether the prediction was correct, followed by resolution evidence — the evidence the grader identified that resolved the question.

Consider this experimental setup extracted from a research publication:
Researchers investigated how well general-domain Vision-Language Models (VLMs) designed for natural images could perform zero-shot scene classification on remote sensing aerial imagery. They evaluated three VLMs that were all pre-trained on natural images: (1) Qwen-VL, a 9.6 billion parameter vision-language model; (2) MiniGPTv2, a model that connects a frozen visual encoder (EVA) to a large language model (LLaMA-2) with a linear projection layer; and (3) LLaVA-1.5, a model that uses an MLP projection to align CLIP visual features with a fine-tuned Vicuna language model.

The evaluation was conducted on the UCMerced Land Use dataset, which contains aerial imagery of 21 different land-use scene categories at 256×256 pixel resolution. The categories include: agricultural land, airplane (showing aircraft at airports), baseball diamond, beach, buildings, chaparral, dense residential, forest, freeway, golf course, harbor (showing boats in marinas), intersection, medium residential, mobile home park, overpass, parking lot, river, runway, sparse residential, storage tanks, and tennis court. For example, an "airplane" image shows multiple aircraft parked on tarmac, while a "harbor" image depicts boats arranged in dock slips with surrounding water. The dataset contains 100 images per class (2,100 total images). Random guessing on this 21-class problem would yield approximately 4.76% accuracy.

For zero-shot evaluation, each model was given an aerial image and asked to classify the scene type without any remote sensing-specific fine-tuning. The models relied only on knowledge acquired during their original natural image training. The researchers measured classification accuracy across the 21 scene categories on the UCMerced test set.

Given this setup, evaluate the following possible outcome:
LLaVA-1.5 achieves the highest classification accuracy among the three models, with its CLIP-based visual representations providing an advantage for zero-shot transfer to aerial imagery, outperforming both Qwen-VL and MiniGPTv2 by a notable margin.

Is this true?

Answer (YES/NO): YES